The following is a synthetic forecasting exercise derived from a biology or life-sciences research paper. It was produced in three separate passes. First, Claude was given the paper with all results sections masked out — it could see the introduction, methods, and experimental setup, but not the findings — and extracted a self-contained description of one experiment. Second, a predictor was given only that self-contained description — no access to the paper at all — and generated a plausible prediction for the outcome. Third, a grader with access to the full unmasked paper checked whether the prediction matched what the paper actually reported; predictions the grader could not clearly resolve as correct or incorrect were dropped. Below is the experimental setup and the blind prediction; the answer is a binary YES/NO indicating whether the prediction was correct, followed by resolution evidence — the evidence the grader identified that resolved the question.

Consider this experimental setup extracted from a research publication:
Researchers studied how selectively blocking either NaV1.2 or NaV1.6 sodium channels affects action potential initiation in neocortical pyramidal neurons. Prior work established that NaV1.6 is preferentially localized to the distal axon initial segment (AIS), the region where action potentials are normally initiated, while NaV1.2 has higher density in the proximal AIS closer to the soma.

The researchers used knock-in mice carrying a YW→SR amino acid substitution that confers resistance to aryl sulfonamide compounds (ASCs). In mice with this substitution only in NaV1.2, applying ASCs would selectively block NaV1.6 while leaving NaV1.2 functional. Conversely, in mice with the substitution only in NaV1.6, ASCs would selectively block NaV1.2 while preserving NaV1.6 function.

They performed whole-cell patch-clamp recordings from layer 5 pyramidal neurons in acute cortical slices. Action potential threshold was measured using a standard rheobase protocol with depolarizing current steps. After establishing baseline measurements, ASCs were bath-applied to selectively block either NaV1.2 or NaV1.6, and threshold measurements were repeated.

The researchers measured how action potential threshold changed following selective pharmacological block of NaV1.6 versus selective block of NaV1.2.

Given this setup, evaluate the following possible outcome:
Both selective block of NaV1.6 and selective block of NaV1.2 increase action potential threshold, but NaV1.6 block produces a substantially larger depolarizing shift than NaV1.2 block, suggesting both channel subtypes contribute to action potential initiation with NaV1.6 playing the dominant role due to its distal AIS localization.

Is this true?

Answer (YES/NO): NO